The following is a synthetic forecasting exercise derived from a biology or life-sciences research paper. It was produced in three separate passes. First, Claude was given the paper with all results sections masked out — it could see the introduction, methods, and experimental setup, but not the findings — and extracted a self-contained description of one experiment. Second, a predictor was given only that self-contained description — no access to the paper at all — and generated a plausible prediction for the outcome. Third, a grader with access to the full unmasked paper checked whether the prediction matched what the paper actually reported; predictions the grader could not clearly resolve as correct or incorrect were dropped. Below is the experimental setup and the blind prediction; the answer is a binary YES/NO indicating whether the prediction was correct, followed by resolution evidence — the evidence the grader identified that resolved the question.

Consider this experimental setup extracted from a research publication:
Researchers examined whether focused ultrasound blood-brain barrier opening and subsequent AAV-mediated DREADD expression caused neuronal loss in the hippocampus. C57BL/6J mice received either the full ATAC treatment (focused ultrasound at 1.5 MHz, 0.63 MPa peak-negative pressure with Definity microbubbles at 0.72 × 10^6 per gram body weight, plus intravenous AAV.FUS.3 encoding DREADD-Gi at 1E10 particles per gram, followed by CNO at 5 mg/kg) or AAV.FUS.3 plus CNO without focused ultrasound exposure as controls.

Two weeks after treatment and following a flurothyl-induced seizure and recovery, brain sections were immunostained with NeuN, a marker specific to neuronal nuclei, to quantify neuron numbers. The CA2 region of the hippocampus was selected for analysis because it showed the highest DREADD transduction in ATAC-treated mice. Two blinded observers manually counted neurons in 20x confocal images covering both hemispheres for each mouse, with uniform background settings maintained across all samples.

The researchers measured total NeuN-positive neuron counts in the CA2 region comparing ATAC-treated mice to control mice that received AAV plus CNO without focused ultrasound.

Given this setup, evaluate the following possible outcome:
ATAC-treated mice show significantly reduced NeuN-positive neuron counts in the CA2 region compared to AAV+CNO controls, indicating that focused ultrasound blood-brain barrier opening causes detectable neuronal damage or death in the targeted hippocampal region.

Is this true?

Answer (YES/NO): NO